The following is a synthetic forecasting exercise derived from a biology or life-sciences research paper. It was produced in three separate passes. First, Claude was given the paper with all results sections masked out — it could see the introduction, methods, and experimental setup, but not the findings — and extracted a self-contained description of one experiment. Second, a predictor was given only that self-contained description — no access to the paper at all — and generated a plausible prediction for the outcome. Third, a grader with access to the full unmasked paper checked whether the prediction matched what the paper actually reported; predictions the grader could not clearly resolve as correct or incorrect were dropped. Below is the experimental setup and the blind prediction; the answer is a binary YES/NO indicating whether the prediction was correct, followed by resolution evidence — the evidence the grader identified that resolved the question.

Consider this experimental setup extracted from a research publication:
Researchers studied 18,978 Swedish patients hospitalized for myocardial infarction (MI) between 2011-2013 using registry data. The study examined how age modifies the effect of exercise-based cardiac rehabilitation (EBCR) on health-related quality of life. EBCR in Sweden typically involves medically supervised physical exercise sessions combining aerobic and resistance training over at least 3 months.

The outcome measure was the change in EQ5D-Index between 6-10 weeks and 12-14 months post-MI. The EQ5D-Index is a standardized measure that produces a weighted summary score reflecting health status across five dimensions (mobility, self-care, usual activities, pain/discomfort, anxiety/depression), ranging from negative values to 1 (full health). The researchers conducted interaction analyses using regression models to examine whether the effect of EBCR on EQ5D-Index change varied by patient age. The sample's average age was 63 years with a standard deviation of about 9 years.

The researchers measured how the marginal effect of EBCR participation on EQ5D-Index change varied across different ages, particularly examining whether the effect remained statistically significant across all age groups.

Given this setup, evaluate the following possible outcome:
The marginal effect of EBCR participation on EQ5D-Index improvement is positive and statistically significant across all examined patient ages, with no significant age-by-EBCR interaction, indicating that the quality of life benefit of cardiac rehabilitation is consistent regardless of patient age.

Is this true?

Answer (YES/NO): NO